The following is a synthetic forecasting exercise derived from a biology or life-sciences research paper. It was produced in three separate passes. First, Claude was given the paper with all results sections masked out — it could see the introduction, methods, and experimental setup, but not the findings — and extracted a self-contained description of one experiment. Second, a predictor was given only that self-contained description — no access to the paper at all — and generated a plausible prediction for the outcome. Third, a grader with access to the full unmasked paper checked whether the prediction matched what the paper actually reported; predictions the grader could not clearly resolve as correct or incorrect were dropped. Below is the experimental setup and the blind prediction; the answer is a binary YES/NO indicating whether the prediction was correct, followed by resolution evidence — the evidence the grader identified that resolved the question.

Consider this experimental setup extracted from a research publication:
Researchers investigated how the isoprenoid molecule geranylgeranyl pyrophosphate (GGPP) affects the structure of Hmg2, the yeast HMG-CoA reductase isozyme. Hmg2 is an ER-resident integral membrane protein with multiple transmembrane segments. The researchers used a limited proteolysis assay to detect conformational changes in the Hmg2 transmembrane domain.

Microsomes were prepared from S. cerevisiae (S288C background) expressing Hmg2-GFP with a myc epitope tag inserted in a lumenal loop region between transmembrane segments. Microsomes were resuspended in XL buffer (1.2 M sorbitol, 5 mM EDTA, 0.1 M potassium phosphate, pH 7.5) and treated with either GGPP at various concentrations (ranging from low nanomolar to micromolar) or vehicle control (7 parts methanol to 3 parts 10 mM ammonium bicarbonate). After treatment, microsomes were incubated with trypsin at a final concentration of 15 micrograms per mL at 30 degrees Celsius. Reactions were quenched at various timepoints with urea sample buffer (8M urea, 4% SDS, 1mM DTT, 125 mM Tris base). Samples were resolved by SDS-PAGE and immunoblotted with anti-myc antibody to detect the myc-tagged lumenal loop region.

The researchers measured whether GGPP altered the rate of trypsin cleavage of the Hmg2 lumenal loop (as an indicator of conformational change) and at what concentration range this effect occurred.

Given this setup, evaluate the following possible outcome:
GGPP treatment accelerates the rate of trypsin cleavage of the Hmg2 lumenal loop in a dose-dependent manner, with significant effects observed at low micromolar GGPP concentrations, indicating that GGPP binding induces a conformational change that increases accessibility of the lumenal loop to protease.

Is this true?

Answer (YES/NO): NO